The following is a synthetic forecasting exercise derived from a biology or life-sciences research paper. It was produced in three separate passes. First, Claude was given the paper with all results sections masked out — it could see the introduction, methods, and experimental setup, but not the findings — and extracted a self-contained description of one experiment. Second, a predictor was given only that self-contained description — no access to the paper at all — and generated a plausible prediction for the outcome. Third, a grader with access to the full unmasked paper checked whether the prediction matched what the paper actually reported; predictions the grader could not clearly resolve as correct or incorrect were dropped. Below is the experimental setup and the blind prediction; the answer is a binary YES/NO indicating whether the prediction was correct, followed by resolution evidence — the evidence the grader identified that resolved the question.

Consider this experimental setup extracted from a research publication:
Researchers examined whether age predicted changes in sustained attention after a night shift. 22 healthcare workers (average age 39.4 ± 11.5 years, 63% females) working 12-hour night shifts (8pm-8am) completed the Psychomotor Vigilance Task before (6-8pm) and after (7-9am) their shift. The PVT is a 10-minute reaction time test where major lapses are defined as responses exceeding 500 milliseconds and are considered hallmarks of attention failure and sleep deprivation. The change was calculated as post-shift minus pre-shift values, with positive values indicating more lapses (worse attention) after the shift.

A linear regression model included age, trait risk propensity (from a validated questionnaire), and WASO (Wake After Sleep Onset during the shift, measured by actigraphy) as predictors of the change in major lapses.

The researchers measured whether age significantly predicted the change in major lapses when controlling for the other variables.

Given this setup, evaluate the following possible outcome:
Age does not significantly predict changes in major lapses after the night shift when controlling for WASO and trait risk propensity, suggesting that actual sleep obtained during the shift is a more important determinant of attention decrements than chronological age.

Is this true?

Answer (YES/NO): YES